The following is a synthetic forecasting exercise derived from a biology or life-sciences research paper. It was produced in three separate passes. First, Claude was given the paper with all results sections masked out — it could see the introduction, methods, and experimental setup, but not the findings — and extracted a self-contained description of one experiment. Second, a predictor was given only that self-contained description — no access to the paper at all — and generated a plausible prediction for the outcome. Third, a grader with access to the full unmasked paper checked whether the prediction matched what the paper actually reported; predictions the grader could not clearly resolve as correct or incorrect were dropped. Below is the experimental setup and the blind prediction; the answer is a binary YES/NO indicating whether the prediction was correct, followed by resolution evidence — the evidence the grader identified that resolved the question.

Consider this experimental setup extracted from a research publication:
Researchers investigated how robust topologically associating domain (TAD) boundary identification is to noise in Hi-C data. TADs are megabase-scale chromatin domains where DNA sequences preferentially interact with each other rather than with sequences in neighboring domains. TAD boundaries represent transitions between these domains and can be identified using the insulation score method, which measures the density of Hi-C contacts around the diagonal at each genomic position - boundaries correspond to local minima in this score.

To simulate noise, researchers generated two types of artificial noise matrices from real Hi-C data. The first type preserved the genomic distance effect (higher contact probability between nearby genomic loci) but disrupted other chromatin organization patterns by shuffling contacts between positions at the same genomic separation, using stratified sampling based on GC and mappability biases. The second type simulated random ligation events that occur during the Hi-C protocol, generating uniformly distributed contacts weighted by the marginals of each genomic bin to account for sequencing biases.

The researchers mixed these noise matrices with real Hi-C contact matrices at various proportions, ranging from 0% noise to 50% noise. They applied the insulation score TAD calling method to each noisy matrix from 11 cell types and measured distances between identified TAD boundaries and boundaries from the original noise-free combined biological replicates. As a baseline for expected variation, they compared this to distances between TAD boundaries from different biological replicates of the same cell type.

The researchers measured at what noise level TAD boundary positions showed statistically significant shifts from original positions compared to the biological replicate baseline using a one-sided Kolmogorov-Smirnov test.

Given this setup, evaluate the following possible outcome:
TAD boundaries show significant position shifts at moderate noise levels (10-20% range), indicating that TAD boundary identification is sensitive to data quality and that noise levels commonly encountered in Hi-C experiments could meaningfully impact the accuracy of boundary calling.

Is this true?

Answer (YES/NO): NO